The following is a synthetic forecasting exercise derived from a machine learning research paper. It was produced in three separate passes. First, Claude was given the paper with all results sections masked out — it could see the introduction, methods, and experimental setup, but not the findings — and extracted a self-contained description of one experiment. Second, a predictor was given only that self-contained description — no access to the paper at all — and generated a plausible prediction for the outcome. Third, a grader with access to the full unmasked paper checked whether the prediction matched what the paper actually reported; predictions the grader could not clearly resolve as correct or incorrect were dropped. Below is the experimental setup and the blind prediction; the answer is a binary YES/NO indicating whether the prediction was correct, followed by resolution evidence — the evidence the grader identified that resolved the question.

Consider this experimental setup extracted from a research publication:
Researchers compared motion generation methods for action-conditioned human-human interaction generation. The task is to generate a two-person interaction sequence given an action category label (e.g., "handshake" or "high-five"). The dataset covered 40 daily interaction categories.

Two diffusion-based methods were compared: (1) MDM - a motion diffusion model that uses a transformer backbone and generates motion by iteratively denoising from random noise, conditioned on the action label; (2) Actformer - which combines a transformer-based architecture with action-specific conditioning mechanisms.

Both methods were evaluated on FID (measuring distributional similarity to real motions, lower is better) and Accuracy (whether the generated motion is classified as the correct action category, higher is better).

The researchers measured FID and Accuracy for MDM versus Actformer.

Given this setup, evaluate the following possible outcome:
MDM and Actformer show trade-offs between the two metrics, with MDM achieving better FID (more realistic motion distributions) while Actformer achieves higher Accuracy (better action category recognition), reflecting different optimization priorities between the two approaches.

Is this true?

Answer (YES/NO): NO